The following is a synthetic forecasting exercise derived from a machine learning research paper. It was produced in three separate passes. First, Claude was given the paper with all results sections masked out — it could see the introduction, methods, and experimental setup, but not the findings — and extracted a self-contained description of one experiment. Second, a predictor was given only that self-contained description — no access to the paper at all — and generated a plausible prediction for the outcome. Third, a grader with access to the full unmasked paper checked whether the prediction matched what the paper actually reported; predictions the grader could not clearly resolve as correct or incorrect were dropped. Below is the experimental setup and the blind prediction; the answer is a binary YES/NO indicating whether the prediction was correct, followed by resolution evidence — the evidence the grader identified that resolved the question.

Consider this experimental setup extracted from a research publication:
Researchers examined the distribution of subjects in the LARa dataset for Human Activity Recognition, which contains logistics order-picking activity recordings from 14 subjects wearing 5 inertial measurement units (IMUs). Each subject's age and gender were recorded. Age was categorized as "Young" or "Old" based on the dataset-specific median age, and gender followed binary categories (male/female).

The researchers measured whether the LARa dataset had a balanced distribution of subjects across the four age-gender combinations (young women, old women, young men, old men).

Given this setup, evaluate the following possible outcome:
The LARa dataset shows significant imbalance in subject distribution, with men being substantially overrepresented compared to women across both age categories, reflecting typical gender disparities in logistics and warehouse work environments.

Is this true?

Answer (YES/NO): NO